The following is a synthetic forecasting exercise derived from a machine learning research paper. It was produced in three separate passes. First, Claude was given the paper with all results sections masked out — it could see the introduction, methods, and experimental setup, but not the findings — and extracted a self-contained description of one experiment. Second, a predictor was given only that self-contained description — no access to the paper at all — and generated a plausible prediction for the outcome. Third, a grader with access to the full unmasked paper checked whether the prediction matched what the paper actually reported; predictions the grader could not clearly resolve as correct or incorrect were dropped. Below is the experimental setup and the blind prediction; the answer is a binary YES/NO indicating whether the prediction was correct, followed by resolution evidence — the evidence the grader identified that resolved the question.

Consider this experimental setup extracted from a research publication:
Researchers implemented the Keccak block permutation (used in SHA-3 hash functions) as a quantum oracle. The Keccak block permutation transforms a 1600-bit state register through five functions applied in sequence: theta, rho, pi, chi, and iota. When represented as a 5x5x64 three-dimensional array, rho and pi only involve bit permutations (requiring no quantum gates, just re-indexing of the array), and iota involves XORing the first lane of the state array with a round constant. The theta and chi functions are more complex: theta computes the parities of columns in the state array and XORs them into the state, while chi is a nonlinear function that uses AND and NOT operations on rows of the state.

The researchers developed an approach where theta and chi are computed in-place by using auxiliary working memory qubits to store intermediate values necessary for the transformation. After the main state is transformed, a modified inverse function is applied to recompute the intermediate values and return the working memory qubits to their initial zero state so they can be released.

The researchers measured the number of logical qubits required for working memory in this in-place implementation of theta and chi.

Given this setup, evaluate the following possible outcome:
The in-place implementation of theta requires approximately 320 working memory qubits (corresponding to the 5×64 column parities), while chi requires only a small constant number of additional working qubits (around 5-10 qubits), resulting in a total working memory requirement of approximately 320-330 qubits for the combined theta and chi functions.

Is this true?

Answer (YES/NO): NO